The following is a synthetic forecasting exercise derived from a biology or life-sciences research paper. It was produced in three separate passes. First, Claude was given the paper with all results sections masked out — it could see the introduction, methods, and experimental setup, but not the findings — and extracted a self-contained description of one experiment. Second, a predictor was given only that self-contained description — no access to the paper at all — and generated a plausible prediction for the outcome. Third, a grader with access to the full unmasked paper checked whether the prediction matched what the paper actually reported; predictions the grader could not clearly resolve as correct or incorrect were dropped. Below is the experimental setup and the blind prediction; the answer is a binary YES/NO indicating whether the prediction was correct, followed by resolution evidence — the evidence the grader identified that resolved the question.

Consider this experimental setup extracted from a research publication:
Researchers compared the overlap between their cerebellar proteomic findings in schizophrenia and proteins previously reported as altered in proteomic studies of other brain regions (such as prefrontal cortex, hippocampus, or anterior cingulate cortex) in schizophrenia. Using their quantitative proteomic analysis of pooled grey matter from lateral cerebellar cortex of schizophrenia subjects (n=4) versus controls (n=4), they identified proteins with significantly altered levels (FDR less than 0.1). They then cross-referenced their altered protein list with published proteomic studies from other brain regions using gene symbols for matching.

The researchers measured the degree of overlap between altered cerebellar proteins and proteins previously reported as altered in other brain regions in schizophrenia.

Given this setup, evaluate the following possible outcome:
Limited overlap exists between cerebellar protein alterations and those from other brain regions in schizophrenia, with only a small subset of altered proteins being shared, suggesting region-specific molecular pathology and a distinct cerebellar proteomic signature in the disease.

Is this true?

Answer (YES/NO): NO